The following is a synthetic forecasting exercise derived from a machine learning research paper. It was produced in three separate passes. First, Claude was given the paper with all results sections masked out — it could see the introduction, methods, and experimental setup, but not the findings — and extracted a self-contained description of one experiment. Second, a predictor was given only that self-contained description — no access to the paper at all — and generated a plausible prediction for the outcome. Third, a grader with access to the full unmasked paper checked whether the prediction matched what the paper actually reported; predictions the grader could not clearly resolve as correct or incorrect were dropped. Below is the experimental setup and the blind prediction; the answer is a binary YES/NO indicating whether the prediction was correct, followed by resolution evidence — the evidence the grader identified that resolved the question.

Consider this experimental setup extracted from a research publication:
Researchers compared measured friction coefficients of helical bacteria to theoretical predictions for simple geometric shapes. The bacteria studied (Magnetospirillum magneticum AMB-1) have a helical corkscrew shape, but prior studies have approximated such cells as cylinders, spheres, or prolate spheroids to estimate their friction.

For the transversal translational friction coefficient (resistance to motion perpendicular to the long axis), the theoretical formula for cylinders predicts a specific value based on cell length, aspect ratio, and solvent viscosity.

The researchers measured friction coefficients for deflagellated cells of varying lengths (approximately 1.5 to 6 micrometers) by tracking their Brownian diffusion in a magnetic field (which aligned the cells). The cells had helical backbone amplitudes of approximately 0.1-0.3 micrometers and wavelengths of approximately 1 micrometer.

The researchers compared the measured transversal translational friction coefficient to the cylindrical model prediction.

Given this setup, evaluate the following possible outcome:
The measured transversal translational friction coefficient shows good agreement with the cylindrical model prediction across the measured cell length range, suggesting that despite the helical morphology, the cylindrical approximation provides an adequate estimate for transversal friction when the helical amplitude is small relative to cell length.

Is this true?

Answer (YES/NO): YES